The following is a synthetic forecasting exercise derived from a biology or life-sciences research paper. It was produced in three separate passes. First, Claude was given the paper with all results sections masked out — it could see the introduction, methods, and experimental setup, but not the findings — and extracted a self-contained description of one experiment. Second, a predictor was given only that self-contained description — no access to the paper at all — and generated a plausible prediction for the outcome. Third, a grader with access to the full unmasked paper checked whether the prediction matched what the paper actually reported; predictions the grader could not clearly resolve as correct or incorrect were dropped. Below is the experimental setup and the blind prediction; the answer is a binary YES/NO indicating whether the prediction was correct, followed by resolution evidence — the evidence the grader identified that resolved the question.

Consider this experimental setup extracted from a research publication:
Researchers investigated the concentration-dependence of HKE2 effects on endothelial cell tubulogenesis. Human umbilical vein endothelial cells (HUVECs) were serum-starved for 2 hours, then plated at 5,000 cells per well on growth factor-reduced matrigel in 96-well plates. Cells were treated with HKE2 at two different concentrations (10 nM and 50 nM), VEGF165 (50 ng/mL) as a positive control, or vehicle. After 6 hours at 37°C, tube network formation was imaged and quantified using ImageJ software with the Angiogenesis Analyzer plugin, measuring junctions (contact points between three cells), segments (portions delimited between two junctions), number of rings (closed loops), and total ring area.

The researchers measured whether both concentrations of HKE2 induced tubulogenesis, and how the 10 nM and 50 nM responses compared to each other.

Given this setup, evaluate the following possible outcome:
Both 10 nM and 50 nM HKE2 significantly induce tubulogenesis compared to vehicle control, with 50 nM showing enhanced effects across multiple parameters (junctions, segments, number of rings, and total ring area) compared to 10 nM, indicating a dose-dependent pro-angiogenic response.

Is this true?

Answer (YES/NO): NO